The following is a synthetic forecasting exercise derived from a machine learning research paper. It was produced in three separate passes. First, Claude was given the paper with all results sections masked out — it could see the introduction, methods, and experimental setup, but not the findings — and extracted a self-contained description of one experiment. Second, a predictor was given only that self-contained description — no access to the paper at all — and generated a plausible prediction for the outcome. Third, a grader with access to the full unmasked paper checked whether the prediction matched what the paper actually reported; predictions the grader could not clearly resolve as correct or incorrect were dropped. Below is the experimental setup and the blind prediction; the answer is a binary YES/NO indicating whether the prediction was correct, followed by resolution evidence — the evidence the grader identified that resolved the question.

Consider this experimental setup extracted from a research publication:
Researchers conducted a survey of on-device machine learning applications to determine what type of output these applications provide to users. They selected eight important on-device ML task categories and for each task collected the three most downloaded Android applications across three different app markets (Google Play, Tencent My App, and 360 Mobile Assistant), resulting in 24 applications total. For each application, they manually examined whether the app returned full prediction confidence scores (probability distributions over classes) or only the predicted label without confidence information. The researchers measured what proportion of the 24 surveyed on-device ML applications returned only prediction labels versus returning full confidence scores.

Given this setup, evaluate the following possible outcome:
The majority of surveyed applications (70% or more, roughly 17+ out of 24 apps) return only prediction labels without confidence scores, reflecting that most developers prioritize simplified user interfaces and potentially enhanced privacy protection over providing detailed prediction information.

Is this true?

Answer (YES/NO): YES